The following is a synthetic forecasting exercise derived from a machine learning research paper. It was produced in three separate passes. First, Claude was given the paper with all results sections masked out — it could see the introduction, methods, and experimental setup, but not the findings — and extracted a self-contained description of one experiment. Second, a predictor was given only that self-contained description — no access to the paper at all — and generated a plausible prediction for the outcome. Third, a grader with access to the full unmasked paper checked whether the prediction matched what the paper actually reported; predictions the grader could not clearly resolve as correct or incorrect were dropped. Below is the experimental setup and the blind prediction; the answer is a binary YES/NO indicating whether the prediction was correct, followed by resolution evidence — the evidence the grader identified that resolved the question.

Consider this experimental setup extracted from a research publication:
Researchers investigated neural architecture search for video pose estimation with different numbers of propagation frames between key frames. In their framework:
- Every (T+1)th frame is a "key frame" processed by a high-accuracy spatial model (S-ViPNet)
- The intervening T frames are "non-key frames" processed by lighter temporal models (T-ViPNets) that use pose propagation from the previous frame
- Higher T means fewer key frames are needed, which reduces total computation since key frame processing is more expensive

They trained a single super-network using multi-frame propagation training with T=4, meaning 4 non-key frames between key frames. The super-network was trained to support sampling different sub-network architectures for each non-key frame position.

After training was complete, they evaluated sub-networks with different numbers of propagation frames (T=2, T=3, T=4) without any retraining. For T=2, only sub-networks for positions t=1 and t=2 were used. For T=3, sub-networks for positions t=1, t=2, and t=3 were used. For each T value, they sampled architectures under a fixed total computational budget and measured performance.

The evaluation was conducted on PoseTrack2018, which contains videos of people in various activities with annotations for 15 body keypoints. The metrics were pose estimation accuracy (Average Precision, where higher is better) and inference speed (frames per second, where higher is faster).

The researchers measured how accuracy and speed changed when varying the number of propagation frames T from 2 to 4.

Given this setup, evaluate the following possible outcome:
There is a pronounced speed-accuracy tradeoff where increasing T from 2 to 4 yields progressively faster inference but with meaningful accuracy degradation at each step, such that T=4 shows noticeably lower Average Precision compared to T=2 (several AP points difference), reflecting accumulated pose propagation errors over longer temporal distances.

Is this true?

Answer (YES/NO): NO